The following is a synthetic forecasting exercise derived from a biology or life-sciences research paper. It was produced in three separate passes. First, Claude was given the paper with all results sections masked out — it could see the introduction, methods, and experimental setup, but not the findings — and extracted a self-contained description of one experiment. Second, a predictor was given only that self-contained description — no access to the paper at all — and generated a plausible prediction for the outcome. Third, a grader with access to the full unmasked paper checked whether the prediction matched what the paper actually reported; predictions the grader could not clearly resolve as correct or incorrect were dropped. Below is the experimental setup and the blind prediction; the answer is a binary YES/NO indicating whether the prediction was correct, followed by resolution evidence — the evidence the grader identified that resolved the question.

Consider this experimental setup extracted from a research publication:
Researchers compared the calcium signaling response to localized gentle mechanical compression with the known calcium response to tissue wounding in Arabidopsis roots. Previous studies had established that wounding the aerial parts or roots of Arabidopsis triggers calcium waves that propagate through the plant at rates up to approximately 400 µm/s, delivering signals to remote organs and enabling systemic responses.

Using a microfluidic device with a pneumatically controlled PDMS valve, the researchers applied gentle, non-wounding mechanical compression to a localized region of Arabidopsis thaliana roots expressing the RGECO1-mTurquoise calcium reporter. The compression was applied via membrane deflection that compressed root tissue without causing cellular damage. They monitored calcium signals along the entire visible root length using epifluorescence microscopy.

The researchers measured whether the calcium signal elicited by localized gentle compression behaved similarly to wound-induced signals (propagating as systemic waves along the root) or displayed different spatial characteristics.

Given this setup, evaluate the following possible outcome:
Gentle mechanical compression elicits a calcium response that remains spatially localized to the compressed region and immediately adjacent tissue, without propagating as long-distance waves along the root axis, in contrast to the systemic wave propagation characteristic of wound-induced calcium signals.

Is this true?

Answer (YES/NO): YES